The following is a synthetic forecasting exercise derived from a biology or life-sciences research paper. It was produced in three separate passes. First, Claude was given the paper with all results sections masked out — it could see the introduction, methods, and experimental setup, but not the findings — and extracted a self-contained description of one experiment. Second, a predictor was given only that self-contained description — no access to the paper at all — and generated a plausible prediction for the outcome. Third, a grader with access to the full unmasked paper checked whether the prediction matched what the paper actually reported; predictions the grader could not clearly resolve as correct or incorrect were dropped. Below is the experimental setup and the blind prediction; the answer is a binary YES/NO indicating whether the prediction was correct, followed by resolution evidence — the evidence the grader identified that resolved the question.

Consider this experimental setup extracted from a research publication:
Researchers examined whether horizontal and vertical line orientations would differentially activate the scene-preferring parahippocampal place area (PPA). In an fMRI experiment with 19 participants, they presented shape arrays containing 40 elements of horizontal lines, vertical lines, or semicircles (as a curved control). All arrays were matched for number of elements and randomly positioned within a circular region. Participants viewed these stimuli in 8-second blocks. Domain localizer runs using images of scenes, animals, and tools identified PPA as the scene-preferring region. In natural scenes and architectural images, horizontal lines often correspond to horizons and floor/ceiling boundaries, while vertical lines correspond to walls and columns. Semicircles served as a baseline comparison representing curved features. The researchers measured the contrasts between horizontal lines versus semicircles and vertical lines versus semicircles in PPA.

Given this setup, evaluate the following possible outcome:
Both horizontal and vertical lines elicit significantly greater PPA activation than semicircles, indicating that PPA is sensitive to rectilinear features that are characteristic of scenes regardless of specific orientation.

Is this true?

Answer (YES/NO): NO